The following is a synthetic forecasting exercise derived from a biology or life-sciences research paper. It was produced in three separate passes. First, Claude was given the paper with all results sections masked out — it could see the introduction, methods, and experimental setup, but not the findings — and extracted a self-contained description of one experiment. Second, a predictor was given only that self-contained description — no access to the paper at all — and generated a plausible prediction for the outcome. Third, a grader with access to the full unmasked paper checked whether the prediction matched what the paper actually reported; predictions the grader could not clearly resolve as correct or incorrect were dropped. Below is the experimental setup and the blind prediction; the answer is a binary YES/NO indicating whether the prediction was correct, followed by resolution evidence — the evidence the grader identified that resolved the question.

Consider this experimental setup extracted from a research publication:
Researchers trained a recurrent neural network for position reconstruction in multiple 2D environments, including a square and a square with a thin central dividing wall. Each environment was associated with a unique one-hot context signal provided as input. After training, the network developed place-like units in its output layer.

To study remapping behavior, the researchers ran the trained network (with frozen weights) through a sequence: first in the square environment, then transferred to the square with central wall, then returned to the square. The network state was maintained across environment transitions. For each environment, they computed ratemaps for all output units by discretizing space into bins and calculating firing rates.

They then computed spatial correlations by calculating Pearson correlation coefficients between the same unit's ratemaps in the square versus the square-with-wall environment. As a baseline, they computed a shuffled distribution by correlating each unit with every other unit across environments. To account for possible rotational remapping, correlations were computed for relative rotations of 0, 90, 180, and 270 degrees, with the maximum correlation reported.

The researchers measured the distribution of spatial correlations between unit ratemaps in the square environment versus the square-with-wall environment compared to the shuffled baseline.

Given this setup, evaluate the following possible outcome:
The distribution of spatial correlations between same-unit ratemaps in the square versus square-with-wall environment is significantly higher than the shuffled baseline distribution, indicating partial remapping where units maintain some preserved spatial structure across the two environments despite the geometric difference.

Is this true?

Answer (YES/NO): NO